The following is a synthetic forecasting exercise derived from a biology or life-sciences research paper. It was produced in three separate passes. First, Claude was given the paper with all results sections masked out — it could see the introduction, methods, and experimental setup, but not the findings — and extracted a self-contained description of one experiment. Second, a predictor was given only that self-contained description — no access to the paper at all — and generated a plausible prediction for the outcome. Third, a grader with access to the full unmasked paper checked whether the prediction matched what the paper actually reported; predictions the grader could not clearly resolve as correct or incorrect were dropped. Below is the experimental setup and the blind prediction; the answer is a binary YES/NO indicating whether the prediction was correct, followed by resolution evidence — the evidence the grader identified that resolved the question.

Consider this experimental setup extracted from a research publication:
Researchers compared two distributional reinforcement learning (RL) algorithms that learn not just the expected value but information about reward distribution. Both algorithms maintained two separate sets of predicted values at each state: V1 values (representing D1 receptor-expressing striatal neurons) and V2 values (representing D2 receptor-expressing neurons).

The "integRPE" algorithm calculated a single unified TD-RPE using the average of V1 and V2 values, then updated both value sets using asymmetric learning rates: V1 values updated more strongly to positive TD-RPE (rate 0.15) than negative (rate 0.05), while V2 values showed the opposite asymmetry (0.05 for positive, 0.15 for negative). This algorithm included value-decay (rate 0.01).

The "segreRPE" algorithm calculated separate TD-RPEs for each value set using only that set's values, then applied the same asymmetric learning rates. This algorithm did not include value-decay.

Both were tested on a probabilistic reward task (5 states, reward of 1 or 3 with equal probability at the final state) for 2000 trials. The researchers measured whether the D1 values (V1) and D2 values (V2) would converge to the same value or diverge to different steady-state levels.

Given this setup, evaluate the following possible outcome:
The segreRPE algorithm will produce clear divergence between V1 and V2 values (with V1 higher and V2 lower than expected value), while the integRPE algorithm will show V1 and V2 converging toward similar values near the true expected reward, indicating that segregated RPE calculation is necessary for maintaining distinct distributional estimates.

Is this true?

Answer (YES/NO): NO